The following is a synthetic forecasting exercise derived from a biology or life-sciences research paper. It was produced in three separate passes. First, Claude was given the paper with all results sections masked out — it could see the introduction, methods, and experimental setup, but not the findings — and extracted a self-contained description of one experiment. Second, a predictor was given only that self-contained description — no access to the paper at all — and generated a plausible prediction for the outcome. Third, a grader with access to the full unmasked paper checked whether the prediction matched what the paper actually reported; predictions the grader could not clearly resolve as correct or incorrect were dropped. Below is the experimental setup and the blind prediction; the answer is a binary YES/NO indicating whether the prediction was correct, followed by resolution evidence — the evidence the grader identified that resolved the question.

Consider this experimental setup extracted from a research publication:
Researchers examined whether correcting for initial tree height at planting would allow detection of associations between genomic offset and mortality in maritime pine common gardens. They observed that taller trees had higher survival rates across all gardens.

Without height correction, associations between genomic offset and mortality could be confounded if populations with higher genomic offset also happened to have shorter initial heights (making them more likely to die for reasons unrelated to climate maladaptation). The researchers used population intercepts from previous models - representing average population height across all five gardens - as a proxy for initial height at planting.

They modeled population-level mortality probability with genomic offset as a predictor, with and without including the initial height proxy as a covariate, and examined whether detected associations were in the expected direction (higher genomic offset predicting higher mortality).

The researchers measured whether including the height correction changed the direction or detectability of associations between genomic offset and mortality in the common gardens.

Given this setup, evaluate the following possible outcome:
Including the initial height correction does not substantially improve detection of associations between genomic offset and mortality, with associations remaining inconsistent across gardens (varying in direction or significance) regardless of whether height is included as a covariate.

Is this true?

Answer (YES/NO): NO